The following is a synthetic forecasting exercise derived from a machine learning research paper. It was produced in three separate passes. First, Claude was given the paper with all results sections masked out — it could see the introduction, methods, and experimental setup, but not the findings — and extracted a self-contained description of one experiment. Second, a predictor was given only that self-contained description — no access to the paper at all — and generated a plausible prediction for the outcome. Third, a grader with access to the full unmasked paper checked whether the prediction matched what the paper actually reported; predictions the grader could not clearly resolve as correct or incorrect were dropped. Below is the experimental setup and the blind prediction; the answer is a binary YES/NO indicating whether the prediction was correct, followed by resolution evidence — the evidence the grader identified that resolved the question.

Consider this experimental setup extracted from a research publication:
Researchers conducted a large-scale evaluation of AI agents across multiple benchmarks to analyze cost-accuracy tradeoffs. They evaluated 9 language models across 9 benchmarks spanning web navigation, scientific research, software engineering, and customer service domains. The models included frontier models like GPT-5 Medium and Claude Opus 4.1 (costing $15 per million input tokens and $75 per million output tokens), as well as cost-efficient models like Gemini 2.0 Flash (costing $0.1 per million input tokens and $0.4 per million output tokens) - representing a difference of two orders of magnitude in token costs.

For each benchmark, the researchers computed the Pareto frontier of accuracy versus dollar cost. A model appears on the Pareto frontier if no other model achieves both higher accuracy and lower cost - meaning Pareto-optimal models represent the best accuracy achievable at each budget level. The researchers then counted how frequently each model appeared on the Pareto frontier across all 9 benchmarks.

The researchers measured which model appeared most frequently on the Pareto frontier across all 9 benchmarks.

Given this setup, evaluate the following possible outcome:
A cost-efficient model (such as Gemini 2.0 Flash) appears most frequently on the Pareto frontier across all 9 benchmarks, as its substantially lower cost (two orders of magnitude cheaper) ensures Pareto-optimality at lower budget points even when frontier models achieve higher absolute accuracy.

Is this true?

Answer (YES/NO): YES